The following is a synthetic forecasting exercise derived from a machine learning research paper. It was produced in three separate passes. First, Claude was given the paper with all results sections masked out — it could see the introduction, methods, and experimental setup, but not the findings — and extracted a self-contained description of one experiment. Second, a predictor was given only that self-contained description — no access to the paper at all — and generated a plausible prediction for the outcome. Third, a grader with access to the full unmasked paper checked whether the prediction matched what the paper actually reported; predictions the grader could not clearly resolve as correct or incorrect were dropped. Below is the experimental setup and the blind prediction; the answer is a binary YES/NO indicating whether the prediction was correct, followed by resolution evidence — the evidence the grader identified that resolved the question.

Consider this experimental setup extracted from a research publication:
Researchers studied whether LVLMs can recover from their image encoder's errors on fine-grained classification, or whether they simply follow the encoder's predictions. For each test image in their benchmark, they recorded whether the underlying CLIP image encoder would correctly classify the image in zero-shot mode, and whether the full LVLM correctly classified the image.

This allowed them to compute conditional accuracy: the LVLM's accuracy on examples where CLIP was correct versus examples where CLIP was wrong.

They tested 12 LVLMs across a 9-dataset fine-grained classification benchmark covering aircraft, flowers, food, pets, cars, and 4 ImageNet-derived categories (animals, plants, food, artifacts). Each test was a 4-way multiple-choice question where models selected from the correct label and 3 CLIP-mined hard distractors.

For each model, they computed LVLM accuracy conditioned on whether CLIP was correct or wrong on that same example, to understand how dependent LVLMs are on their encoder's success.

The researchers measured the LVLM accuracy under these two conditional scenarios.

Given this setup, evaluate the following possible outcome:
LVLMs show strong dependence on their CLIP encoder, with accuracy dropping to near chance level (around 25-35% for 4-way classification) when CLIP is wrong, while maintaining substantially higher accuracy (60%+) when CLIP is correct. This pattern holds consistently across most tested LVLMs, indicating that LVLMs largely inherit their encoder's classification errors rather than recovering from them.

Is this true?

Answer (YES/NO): YES